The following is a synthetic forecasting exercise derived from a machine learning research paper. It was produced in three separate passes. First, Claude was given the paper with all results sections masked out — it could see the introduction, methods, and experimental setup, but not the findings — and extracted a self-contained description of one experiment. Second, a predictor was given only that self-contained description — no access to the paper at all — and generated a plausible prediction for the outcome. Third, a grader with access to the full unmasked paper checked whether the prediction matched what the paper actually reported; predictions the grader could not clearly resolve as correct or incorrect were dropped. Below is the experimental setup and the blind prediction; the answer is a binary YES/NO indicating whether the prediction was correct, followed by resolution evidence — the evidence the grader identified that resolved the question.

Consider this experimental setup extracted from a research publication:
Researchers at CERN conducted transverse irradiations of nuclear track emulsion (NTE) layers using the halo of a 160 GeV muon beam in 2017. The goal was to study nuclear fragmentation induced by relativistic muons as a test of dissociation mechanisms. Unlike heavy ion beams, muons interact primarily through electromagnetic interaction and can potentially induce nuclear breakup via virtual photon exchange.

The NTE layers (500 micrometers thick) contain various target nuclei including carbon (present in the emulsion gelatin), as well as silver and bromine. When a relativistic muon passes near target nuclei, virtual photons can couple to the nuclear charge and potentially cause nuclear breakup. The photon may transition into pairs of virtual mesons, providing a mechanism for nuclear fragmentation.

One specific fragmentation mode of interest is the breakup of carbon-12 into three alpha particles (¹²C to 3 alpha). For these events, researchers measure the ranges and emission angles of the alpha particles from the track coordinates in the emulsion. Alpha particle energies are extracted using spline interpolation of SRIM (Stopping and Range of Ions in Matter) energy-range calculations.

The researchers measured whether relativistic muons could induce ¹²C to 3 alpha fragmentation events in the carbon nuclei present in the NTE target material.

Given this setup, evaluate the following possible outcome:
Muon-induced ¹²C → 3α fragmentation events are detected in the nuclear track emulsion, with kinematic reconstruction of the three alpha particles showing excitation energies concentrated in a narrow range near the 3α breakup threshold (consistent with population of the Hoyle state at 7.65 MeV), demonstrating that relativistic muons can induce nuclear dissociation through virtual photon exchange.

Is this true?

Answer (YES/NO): NO